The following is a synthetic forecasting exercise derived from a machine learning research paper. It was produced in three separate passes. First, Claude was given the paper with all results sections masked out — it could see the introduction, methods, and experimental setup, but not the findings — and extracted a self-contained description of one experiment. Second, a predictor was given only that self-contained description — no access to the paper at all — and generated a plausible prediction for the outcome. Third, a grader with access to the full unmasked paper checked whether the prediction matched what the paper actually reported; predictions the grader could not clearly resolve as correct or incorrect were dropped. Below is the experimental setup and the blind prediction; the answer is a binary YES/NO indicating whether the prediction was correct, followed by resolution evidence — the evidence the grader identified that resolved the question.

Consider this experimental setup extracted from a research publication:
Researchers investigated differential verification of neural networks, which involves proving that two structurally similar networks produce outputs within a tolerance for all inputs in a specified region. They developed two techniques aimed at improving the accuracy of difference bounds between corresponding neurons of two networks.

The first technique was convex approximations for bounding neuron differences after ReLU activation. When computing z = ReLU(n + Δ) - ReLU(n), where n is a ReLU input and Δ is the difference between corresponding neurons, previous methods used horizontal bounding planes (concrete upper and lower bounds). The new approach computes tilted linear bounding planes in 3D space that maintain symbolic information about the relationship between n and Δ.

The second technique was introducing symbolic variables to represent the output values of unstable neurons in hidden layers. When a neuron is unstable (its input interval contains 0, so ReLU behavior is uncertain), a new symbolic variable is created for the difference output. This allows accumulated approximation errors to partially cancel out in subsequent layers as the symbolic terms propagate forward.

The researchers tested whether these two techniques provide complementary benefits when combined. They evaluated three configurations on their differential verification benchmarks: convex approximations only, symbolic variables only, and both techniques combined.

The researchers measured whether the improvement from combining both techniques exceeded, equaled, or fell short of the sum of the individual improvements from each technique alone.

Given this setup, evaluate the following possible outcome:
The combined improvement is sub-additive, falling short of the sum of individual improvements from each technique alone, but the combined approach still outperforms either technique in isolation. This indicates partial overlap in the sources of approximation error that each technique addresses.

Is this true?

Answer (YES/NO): NO